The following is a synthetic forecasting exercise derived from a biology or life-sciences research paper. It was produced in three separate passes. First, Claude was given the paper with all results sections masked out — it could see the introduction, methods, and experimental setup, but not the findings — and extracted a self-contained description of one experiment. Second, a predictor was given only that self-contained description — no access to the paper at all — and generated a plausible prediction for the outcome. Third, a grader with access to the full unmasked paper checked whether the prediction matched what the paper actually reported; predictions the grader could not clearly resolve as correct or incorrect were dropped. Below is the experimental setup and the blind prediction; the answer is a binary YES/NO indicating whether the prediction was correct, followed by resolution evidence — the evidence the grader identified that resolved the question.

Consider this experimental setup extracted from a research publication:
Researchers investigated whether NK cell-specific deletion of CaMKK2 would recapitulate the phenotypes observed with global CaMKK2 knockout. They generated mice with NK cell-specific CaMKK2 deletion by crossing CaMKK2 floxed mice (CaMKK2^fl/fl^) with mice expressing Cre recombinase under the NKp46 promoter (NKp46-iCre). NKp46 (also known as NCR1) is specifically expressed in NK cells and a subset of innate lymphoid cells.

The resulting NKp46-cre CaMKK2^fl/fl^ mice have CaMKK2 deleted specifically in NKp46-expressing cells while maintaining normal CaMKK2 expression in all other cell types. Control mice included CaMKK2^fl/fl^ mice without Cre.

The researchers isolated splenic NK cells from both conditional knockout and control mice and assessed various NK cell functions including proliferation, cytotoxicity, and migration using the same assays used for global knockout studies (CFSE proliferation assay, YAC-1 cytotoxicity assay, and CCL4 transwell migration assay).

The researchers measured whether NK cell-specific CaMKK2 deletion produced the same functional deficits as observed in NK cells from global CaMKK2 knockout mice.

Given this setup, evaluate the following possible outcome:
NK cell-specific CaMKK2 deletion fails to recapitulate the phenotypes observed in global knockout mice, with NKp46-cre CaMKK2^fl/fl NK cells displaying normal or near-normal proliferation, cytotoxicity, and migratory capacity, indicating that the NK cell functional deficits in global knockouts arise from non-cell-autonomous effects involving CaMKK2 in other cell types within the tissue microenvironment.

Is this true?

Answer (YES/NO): NO